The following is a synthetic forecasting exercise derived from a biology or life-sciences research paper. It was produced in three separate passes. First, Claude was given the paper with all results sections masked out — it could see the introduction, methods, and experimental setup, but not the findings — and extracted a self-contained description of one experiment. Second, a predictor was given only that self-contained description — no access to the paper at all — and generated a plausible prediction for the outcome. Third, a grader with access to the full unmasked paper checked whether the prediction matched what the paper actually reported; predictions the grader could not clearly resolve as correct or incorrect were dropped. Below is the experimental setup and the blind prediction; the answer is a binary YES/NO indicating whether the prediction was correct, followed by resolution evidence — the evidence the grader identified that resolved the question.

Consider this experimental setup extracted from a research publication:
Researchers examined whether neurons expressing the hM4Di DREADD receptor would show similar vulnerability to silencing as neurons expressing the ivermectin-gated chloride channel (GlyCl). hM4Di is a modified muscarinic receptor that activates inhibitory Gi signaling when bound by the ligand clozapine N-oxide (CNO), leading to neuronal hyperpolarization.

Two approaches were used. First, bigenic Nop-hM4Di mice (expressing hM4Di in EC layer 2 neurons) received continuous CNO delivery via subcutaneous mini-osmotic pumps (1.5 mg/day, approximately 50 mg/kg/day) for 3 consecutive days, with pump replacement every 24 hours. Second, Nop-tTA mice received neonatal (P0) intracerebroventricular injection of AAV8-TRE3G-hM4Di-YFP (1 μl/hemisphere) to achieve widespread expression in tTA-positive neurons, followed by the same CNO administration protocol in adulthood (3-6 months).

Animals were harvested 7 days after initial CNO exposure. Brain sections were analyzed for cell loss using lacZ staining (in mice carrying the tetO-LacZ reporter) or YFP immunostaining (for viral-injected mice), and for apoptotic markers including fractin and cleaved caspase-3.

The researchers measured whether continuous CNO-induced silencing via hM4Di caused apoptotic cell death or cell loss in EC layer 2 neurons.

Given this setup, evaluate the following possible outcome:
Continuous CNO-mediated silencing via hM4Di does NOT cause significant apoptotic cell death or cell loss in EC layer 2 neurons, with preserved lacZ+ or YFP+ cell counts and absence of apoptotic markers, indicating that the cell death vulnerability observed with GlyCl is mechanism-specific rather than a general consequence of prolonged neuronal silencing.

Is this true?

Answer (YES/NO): NO